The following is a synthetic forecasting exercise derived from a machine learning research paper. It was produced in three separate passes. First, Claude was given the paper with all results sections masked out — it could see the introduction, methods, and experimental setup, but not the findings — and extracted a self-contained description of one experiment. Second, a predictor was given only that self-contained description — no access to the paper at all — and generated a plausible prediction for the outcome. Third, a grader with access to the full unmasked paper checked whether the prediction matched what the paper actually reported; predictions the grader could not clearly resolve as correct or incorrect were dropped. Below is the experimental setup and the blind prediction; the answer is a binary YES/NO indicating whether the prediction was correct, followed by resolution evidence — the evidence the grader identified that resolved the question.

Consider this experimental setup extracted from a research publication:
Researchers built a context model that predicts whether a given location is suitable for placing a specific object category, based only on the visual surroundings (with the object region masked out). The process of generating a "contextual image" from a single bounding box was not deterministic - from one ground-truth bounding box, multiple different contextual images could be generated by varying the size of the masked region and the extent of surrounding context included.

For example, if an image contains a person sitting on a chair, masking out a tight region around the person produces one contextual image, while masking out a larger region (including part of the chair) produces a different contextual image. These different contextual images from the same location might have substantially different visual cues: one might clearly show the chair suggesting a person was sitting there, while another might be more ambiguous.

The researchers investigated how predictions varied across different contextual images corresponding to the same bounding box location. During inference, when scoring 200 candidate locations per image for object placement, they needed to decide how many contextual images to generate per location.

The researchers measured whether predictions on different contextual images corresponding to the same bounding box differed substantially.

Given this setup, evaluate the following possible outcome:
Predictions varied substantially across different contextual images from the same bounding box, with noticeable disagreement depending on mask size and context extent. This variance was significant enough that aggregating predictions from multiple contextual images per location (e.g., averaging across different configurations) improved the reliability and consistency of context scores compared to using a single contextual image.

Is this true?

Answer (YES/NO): YES